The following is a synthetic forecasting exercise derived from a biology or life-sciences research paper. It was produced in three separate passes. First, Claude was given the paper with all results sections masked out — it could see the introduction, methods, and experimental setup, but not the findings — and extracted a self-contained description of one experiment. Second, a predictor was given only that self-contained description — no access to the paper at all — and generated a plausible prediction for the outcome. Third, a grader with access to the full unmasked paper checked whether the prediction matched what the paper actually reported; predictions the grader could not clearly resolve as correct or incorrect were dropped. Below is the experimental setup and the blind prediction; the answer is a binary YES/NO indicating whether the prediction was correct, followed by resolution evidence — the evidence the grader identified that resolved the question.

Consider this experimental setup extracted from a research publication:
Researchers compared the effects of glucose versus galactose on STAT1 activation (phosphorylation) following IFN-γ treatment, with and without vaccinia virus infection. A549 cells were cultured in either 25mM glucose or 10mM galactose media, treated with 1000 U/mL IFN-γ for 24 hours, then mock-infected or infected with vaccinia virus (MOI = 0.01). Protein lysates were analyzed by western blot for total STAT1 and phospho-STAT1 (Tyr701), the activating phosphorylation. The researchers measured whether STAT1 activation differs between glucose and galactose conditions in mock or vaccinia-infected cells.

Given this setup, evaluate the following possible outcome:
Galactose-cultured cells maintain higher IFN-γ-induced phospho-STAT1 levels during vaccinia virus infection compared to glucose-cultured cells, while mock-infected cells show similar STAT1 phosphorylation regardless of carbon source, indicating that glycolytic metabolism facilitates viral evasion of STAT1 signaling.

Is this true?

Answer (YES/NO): NO